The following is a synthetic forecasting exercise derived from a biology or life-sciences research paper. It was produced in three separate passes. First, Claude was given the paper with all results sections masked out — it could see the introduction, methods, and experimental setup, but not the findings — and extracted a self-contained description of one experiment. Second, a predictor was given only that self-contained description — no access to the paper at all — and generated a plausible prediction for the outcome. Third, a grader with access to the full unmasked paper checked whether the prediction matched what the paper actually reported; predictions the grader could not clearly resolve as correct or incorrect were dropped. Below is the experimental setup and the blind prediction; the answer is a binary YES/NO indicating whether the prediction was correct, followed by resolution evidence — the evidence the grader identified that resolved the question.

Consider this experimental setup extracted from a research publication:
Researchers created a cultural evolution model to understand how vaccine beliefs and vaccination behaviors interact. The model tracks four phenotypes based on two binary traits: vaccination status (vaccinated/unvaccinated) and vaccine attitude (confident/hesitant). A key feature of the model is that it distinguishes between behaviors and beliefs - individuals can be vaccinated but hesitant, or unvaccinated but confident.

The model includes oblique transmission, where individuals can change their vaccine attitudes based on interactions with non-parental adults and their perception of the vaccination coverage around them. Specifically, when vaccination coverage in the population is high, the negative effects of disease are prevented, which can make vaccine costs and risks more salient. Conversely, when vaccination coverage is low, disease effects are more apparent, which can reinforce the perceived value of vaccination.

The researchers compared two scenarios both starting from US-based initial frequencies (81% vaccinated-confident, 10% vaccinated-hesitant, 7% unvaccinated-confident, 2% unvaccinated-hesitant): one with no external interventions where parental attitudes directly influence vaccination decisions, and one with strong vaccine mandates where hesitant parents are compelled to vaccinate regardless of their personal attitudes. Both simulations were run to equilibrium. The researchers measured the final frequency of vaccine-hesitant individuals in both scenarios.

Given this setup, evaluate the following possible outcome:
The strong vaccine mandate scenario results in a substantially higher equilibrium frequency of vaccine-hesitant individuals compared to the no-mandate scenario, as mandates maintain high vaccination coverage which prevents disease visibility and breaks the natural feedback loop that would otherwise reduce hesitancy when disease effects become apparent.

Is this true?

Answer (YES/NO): YES